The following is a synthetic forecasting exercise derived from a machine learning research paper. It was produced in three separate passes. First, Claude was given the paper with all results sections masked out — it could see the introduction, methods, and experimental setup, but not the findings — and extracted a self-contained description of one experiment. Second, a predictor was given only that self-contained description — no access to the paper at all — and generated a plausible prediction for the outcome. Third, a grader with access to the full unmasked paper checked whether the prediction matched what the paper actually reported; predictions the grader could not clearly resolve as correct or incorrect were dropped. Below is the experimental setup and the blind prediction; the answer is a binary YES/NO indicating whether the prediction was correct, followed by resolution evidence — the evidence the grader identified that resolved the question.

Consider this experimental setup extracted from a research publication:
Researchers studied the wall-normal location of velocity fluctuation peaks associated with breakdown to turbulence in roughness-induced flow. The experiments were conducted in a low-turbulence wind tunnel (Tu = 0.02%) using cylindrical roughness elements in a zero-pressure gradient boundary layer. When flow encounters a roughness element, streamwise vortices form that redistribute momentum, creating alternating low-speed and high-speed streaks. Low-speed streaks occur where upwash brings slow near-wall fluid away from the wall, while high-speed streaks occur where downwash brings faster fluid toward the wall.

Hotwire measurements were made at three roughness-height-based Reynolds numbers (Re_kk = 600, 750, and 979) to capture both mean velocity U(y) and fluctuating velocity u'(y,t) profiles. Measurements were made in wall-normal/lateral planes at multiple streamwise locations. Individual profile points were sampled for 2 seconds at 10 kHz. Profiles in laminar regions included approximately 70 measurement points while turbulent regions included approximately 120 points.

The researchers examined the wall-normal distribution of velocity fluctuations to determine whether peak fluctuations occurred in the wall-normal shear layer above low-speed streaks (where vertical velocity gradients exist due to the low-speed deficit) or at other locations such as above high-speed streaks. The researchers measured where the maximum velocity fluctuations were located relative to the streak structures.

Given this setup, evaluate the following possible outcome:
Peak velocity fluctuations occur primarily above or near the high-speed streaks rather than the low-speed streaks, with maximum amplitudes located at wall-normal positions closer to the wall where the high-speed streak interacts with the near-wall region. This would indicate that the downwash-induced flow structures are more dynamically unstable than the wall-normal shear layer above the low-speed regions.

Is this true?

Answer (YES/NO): NO